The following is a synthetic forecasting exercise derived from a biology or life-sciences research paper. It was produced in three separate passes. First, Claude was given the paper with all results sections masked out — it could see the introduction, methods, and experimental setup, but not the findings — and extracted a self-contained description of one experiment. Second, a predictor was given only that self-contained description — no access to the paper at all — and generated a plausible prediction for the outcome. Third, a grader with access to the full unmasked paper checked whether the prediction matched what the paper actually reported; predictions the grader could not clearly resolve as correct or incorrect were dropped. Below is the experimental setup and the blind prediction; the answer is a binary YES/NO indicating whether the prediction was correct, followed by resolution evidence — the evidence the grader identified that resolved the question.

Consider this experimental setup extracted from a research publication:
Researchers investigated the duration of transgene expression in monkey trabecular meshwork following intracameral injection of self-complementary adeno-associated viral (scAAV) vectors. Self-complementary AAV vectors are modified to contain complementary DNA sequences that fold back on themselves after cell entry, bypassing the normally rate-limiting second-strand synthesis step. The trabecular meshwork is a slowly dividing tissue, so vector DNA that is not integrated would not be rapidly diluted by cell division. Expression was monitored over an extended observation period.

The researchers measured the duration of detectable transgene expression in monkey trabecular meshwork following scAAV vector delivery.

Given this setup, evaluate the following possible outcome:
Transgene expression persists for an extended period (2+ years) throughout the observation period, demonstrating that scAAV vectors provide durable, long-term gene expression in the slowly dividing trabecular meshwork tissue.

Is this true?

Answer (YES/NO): YES